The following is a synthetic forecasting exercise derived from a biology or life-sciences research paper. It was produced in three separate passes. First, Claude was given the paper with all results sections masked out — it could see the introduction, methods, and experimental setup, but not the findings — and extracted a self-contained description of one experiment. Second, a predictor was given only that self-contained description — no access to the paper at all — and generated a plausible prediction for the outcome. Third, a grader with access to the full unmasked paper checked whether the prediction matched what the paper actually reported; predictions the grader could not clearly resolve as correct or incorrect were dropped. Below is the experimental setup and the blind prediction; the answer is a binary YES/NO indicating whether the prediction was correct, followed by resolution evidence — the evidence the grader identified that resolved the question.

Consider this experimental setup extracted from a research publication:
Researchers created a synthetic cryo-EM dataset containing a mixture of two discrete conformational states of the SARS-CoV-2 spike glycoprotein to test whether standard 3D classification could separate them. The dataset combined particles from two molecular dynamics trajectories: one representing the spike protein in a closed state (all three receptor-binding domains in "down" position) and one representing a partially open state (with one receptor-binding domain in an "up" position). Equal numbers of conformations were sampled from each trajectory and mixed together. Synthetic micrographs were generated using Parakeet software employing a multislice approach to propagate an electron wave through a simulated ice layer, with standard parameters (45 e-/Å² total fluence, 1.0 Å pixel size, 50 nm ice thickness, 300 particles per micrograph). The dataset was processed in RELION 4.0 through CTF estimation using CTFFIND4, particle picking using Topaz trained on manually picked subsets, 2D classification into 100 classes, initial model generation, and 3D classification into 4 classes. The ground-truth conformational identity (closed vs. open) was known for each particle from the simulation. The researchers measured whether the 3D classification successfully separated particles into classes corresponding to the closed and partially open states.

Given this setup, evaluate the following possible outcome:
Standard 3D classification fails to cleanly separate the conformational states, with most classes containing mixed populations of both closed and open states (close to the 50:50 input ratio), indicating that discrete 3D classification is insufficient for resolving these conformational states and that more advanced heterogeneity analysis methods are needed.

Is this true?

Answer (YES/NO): NO